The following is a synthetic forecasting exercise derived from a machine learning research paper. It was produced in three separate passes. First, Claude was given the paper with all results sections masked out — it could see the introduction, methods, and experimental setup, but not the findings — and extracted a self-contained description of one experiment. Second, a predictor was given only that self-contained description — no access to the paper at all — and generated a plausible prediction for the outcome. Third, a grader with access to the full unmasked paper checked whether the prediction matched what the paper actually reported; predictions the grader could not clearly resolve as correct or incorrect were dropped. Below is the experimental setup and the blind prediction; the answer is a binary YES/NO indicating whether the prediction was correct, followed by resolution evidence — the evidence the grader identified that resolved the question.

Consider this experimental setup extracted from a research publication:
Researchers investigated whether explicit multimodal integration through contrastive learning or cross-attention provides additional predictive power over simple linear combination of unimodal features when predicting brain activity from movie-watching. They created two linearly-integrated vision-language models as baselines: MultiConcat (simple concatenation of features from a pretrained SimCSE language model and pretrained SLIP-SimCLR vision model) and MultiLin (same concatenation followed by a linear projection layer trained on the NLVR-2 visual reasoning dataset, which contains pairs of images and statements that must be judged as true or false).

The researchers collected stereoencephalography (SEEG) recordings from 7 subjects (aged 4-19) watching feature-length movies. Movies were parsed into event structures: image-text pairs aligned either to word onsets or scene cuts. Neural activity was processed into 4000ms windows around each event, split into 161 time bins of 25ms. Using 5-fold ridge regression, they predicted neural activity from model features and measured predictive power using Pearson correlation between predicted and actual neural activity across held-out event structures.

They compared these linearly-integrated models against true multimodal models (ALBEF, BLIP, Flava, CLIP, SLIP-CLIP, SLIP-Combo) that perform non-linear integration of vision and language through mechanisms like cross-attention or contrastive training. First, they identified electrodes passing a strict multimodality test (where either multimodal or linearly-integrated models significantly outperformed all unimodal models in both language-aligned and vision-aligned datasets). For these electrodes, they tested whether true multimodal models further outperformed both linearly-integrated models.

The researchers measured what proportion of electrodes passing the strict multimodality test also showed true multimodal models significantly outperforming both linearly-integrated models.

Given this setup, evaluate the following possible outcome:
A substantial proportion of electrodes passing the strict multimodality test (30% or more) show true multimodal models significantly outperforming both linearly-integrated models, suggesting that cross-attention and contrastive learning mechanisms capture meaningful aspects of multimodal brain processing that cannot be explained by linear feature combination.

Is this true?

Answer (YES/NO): YES